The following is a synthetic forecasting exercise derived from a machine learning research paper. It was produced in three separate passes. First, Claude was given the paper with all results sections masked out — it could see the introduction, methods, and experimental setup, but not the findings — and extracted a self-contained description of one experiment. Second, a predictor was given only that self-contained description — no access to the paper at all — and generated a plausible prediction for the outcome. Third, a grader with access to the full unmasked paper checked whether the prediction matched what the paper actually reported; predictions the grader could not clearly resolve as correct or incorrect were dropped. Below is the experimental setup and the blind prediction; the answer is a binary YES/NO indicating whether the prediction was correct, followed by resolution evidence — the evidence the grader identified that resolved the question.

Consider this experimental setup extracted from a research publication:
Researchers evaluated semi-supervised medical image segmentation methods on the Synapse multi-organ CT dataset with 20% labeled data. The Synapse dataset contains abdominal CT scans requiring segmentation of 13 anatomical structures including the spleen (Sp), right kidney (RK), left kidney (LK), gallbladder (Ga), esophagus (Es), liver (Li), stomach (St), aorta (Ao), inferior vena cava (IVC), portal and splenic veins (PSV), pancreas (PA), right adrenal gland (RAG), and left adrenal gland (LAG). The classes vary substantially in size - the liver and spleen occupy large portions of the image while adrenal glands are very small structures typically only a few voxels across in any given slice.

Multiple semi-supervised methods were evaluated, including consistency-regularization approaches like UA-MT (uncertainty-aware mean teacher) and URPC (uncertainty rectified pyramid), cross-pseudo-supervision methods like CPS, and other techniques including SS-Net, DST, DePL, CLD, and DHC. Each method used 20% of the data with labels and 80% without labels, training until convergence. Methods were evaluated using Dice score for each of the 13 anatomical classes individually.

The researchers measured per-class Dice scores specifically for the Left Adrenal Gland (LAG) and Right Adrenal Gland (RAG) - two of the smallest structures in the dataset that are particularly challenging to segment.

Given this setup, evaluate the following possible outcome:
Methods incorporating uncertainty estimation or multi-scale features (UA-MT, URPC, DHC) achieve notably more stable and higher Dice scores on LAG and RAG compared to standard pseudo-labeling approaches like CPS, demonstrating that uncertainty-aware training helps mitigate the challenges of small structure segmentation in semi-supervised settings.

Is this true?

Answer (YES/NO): NO